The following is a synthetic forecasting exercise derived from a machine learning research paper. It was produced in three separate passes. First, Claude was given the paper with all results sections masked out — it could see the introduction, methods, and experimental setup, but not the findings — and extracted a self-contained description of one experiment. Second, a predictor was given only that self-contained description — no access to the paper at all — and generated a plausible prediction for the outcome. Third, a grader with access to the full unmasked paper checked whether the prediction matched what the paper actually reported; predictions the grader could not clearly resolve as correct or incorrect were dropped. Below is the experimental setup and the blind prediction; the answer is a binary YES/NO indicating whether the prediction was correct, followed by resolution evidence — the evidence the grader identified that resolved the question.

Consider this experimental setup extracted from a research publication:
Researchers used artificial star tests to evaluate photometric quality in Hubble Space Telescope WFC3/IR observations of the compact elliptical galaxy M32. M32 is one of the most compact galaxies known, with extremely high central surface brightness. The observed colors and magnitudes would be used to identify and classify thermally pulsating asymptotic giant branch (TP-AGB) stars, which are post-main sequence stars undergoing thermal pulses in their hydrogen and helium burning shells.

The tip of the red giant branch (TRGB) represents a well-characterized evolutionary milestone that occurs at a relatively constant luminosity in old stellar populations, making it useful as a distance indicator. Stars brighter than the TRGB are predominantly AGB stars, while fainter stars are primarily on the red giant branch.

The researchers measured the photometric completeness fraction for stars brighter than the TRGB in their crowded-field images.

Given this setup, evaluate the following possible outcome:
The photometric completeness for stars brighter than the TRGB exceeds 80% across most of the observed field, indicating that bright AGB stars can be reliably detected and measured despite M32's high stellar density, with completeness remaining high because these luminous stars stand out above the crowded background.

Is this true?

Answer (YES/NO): YES